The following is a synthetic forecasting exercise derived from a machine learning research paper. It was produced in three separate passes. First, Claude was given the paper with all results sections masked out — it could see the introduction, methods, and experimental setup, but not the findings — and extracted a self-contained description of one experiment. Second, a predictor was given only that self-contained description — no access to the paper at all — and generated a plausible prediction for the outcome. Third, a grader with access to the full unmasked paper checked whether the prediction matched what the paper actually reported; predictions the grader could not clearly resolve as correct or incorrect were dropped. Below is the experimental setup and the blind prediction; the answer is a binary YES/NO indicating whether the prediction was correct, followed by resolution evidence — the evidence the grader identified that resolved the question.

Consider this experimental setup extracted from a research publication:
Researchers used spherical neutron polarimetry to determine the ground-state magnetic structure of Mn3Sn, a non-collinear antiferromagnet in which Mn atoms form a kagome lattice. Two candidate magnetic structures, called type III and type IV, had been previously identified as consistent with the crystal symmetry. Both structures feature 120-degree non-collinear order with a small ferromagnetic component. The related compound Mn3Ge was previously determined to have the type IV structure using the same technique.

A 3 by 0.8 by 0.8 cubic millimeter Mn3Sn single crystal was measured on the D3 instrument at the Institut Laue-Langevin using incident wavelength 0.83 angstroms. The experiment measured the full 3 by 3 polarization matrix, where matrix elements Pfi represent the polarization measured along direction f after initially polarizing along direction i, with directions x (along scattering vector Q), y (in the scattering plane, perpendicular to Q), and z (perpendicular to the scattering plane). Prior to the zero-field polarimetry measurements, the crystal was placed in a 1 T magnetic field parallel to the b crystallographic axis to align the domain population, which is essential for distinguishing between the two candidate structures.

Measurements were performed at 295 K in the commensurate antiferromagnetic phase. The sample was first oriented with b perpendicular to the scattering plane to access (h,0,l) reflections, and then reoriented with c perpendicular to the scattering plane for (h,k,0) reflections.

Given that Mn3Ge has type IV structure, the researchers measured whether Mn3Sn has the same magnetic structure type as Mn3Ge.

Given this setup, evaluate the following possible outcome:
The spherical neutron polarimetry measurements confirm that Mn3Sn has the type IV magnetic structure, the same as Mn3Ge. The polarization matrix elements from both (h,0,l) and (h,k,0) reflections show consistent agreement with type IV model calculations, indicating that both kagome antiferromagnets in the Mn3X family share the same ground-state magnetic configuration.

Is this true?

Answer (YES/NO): NO